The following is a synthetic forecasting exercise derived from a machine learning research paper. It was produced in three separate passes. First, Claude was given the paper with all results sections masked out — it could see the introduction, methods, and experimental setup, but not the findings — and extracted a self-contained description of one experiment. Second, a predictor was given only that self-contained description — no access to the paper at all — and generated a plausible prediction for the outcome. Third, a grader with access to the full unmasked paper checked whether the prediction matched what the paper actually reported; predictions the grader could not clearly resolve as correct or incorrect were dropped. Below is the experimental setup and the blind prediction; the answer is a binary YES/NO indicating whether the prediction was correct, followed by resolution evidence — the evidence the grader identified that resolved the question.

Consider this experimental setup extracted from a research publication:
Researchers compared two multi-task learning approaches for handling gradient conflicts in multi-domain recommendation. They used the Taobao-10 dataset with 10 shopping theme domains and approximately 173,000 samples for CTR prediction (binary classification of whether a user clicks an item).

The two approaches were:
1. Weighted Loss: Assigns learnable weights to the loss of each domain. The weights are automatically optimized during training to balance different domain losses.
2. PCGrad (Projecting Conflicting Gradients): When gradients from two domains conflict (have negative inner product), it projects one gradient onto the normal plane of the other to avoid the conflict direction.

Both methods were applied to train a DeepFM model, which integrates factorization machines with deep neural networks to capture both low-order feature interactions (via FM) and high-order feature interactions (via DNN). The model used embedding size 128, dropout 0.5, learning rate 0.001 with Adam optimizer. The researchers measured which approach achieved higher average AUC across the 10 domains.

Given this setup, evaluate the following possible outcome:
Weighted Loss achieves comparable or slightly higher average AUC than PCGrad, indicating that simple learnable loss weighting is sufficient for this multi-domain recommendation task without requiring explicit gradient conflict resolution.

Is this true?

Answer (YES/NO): NO